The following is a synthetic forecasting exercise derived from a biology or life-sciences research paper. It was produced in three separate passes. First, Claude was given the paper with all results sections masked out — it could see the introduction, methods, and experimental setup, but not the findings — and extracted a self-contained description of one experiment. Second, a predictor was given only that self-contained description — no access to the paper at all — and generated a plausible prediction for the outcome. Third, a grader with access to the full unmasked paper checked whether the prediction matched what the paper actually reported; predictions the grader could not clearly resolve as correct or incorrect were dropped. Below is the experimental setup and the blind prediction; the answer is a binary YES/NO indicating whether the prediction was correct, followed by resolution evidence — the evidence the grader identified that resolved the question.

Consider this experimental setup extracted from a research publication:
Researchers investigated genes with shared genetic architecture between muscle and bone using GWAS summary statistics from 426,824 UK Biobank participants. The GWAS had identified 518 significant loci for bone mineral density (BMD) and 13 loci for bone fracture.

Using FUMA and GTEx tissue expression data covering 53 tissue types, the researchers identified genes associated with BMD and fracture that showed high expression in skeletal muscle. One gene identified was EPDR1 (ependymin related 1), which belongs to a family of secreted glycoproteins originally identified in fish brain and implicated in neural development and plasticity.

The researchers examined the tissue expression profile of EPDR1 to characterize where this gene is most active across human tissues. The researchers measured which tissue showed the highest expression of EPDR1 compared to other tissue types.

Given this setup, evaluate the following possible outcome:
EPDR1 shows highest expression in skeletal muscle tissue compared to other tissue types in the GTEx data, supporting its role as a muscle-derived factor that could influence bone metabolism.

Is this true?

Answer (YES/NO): NO